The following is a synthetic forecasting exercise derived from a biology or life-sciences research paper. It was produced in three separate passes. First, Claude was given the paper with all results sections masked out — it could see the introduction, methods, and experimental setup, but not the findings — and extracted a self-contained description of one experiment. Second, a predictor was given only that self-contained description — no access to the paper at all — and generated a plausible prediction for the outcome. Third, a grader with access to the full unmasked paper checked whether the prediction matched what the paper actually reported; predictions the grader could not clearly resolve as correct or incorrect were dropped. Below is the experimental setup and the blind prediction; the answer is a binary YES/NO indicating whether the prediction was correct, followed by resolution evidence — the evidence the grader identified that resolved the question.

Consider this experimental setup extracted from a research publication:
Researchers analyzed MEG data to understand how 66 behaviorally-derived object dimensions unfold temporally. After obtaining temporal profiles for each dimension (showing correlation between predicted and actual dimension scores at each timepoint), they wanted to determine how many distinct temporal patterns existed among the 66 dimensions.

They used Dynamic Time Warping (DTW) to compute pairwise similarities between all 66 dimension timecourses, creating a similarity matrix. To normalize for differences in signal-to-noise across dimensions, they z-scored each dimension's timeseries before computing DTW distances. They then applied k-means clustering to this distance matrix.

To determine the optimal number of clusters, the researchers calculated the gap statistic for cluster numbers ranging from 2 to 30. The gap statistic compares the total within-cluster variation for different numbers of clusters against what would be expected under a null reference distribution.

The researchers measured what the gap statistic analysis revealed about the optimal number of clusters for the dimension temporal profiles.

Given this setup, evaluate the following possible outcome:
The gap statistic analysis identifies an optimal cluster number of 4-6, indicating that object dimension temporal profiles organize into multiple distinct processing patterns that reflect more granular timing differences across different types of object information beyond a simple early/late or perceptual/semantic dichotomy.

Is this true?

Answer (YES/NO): NO